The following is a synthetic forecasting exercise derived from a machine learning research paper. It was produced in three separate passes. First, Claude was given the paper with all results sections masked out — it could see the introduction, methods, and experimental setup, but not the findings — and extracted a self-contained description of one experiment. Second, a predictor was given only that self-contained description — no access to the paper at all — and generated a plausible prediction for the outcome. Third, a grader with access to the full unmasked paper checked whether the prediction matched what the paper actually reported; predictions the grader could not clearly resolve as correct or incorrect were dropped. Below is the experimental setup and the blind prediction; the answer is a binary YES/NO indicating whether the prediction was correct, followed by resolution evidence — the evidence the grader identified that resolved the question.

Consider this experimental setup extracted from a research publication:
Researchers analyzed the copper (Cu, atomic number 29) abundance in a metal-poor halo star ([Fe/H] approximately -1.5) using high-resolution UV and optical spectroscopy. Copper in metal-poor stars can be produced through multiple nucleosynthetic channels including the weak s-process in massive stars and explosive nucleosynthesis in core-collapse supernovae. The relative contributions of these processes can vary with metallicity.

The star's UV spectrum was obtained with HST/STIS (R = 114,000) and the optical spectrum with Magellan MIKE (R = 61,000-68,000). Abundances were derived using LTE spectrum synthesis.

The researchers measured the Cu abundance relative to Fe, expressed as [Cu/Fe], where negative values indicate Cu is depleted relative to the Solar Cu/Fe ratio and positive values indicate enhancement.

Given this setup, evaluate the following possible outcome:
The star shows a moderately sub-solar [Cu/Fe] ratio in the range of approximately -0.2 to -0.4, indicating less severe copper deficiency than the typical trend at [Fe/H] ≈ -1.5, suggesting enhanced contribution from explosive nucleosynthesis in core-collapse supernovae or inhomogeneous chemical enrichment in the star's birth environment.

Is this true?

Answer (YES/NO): NO